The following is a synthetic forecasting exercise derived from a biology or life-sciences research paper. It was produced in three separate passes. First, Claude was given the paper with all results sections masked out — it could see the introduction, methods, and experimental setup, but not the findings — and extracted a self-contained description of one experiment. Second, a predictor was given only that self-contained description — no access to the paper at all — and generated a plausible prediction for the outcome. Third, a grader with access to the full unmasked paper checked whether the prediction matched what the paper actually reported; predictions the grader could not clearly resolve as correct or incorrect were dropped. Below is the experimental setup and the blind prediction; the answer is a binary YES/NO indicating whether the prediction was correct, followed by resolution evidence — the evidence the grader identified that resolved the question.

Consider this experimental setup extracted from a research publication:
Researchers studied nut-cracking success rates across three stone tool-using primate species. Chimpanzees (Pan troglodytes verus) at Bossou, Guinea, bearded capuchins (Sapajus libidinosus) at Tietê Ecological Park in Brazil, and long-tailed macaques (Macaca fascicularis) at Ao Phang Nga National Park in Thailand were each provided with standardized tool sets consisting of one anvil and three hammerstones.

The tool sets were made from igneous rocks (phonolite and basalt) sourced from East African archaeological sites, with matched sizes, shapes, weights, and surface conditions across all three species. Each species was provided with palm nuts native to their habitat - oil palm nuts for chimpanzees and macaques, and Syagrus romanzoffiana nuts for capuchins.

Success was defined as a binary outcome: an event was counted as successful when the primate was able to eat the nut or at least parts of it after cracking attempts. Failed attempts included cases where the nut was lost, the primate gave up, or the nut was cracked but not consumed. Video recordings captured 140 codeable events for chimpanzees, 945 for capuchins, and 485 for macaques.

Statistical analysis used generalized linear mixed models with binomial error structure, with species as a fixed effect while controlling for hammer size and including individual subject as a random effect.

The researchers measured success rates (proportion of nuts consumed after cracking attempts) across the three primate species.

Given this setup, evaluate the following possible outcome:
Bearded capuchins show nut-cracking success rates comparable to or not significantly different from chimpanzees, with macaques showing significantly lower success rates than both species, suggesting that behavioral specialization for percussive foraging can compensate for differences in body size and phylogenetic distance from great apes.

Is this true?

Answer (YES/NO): NO